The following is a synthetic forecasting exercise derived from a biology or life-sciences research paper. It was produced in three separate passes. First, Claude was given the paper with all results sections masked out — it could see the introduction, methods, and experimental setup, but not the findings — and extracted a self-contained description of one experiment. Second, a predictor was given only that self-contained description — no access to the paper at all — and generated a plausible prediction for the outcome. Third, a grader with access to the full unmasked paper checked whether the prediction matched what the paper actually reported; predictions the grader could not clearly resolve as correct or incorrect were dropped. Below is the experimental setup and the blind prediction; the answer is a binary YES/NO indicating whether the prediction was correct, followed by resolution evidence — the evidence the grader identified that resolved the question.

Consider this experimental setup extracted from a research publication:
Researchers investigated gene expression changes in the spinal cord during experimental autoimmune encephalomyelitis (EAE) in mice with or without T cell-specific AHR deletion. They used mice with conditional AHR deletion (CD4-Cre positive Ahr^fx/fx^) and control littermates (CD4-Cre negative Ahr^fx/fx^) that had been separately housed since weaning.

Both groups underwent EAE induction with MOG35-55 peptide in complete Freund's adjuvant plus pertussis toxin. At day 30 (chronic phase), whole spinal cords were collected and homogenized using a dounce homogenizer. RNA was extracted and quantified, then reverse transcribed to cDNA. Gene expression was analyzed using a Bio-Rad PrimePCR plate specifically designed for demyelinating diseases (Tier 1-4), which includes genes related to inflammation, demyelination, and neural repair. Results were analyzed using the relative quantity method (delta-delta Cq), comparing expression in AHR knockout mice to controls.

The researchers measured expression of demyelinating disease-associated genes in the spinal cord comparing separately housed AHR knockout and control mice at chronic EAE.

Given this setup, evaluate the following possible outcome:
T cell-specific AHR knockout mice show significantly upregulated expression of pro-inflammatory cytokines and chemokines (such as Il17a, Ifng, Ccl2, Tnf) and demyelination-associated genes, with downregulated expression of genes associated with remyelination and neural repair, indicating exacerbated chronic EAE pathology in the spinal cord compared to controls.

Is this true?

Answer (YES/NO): NO